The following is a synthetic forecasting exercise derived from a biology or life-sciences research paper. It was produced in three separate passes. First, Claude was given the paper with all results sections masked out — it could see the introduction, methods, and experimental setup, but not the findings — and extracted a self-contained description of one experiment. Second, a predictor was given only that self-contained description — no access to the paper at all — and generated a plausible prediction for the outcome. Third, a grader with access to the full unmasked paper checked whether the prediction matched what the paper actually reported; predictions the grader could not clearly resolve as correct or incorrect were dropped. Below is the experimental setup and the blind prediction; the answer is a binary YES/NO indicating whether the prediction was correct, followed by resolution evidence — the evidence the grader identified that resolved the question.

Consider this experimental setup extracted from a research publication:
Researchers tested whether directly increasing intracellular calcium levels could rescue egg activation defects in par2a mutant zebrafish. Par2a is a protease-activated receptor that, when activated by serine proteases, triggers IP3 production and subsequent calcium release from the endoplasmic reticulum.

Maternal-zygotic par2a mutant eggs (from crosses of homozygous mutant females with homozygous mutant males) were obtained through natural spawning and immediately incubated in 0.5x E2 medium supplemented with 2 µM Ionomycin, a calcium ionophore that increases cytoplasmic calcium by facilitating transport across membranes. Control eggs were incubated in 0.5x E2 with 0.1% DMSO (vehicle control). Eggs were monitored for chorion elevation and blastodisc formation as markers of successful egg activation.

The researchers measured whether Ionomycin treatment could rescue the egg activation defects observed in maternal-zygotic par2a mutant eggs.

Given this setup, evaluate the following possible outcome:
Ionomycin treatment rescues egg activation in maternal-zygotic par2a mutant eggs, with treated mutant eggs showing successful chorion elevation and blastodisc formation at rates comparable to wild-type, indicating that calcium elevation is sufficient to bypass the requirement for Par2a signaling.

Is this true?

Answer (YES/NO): NO